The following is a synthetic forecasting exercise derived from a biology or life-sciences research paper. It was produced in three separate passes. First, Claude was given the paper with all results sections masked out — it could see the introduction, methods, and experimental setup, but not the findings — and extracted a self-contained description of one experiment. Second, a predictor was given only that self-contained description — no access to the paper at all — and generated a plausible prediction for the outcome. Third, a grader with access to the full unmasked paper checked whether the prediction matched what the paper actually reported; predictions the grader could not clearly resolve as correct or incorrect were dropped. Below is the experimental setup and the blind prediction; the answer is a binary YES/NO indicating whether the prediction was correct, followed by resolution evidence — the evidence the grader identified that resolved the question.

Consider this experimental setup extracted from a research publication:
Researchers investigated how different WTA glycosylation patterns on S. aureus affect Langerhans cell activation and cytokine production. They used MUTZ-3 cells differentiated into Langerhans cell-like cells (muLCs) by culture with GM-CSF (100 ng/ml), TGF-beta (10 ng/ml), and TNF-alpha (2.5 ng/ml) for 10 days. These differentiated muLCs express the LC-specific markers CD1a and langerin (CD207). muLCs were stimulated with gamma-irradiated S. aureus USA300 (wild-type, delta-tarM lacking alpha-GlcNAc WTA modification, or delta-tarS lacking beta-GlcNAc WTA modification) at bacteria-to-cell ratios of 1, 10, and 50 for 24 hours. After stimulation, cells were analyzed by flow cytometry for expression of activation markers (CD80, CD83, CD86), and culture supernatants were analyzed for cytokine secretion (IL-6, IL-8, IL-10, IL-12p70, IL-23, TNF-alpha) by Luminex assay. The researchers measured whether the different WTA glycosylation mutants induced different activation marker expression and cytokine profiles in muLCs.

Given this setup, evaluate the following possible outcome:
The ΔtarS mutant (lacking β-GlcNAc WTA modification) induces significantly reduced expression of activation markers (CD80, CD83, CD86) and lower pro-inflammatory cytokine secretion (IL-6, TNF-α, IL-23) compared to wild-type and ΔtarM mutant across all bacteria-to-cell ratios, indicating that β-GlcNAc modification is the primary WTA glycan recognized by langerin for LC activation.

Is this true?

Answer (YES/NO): YES